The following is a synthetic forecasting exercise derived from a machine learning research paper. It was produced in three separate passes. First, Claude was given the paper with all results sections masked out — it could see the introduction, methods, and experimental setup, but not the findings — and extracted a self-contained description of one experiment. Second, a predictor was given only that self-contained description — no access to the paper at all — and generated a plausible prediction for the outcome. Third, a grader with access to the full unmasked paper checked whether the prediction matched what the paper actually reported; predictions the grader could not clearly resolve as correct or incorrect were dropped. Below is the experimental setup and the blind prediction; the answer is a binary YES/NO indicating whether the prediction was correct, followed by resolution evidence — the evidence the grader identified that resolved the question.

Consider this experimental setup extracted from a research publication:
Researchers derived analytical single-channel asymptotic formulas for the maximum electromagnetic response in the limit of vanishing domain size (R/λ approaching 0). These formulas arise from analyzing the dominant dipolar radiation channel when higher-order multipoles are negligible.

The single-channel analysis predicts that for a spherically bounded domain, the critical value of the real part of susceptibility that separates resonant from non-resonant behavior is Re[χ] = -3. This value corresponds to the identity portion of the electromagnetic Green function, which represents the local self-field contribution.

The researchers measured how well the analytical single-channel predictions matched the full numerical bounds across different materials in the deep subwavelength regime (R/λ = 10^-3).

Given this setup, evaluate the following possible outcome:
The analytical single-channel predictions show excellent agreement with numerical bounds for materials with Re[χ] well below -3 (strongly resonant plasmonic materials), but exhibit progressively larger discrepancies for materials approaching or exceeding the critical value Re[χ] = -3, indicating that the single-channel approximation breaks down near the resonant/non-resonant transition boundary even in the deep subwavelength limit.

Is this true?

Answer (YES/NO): NO